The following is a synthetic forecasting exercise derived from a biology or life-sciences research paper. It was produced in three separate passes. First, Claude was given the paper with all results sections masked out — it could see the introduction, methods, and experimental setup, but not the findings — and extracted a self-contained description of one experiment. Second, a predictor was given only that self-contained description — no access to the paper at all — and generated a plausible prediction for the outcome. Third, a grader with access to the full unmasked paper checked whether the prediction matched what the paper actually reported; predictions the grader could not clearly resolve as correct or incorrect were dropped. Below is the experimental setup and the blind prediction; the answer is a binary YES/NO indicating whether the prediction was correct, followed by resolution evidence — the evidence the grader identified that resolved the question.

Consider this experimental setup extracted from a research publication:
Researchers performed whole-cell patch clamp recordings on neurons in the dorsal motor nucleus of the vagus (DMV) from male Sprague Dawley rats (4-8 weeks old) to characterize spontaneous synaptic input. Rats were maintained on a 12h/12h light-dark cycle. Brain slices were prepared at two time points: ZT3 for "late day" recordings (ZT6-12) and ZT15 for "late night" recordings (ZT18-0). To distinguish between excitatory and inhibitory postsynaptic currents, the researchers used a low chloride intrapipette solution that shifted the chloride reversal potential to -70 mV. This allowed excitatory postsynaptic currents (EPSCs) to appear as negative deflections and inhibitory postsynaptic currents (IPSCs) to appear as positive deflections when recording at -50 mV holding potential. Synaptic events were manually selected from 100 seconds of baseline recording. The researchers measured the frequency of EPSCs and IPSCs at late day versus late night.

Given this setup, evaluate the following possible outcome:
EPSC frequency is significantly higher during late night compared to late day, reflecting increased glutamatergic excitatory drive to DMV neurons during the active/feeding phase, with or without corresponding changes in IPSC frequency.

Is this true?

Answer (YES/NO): NO